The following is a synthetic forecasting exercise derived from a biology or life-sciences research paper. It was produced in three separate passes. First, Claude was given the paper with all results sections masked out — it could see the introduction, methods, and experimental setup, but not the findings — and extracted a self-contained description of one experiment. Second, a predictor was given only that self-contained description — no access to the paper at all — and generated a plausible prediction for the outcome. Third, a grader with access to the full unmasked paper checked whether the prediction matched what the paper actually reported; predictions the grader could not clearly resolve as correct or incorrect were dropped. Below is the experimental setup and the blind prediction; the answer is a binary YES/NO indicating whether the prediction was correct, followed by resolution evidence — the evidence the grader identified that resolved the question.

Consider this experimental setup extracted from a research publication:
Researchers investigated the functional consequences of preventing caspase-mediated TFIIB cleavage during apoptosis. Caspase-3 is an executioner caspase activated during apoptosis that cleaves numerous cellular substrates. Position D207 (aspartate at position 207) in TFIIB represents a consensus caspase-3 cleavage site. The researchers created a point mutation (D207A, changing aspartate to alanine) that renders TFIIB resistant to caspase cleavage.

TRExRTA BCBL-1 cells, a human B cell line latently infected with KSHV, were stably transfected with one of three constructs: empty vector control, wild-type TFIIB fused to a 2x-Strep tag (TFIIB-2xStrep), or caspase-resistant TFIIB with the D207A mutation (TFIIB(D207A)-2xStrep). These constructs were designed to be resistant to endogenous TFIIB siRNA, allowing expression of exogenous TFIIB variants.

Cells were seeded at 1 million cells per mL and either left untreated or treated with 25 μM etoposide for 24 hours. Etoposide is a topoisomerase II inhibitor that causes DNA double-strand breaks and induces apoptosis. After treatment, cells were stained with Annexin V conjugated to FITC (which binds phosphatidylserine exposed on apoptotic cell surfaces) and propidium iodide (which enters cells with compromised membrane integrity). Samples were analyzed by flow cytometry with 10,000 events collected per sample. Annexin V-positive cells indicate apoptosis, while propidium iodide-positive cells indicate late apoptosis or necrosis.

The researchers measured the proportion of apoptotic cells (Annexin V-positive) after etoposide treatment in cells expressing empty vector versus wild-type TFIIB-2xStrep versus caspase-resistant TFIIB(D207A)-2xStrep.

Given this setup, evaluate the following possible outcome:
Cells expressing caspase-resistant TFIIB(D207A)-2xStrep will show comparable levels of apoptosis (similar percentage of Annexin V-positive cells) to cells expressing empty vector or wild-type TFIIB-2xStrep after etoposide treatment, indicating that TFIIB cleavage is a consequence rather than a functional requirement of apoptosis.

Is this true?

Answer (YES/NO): NO